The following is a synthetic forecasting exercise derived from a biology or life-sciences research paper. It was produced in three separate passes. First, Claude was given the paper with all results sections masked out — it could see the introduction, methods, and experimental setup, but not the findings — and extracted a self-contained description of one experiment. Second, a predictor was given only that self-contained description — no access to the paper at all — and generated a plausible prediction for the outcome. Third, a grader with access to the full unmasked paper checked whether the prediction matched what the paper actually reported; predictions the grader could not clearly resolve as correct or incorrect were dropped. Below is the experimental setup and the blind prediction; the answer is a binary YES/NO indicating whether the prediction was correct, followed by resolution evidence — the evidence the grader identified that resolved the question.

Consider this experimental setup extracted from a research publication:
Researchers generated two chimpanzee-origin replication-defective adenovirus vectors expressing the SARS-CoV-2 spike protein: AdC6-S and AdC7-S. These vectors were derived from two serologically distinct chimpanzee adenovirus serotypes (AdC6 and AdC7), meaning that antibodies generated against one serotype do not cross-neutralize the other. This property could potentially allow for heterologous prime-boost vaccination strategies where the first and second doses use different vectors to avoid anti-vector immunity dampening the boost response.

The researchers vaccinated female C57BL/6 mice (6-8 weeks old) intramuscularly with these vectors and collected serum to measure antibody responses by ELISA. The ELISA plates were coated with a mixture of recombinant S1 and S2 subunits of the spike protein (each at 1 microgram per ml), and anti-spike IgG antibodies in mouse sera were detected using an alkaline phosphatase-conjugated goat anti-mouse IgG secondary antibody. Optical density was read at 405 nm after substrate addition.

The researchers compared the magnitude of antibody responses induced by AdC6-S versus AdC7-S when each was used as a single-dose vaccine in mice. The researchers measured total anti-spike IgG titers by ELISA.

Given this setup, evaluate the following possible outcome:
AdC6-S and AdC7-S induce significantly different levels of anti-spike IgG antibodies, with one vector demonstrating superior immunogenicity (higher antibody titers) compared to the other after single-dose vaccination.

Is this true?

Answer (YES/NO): NO